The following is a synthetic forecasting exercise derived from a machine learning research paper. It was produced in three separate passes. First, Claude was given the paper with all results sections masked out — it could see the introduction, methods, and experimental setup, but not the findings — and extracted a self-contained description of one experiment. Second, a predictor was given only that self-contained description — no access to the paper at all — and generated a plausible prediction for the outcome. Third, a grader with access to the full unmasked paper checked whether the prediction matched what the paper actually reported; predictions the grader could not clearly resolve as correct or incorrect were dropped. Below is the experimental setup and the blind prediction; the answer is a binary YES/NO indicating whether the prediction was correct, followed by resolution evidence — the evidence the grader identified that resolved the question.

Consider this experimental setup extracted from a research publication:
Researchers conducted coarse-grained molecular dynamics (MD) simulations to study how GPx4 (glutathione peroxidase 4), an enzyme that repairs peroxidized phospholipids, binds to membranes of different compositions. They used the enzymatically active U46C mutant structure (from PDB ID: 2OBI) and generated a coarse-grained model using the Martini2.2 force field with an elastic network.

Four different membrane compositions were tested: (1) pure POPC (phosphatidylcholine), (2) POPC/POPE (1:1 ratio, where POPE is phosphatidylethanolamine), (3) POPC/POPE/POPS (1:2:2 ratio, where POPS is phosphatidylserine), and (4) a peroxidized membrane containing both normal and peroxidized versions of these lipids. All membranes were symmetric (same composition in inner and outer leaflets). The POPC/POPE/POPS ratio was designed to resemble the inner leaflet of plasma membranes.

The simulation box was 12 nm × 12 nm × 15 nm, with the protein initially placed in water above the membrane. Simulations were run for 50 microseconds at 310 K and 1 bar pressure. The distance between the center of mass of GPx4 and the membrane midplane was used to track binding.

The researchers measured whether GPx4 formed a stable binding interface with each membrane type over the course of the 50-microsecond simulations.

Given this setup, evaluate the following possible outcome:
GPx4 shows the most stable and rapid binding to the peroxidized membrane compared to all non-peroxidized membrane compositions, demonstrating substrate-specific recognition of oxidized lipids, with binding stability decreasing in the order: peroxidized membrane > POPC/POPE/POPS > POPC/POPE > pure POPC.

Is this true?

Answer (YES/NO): NO